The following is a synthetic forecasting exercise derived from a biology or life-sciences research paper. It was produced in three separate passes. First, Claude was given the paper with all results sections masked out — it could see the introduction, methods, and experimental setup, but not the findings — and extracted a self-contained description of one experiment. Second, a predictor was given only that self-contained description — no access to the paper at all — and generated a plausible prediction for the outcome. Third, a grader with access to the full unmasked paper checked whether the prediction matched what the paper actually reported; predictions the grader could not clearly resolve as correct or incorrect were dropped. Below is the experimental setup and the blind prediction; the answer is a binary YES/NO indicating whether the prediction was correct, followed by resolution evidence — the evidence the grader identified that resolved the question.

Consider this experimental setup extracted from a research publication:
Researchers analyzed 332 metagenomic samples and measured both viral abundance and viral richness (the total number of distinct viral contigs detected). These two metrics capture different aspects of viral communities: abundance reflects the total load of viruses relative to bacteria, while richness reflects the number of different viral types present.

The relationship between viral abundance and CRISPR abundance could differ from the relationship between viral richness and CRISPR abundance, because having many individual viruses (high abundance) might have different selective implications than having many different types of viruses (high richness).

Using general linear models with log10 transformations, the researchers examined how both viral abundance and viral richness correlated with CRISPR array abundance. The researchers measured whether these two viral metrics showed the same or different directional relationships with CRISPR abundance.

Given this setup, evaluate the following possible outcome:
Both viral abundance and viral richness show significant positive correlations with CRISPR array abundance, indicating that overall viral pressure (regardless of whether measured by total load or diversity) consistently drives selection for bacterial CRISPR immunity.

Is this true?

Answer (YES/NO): NO